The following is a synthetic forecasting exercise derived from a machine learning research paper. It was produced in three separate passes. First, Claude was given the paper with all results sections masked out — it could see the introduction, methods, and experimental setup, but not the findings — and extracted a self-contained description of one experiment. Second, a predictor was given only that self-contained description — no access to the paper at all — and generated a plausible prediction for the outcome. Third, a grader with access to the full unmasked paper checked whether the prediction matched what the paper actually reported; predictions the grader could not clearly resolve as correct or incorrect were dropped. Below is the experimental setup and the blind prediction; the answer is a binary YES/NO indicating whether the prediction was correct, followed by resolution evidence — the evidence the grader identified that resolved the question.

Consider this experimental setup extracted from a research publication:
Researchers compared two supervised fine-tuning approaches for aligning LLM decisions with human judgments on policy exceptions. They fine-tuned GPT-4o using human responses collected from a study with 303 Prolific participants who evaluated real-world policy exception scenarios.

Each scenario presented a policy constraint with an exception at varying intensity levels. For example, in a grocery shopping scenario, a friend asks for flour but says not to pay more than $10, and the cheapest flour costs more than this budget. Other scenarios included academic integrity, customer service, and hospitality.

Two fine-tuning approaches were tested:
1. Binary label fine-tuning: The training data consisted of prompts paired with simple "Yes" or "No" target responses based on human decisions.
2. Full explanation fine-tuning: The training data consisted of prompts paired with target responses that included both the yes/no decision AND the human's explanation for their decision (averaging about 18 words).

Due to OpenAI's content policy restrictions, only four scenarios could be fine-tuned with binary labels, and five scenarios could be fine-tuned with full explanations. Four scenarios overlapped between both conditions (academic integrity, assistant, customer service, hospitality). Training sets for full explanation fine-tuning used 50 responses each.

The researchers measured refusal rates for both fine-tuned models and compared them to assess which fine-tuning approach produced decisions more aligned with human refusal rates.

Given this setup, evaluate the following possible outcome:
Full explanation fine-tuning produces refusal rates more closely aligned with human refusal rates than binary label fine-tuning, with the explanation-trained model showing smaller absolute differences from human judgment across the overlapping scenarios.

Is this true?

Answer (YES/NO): YES